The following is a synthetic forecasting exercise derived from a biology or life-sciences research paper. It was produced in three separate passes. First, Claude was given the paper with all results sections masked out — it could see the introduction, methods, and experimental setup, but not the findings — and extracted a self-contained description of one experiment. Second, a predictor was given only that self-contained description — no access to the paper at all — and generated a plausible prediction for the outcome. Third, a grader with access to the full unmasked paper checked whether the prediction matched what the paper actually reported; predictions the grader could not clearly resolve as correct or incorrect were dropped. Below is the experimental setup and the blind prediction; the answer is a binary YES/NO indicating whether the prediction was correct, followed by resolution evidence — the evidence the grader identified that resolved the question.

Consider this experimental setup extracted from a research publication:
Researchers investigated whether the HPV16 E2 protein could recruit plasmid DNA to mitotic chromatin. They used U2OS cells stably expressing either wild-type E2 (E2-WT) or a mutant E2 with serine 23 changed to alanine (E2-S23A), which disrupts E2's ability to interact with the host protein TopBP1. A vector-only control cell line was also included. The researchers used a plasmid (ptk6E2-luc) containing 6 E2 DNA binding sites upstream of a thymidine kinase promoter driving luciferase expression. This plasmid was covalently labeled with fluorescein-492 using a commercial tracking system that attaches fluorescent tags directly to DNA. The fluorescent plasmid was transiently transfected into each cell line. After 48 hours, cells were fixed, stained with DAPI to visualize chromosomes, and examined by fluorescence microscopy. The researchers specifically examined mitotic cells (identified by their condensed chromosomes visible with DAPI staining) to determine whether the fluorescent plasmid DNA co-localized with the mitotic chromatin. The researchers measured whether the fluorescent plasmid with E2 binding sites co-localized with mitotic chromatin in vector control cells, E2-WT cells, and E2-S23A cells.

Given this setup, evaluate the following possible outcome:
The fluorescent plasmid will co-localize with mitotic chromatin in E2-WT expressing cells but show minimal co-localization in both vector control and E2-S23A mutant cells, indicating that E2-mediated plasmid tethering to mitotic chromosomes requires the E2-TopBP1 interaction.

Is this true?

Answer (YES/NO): YES